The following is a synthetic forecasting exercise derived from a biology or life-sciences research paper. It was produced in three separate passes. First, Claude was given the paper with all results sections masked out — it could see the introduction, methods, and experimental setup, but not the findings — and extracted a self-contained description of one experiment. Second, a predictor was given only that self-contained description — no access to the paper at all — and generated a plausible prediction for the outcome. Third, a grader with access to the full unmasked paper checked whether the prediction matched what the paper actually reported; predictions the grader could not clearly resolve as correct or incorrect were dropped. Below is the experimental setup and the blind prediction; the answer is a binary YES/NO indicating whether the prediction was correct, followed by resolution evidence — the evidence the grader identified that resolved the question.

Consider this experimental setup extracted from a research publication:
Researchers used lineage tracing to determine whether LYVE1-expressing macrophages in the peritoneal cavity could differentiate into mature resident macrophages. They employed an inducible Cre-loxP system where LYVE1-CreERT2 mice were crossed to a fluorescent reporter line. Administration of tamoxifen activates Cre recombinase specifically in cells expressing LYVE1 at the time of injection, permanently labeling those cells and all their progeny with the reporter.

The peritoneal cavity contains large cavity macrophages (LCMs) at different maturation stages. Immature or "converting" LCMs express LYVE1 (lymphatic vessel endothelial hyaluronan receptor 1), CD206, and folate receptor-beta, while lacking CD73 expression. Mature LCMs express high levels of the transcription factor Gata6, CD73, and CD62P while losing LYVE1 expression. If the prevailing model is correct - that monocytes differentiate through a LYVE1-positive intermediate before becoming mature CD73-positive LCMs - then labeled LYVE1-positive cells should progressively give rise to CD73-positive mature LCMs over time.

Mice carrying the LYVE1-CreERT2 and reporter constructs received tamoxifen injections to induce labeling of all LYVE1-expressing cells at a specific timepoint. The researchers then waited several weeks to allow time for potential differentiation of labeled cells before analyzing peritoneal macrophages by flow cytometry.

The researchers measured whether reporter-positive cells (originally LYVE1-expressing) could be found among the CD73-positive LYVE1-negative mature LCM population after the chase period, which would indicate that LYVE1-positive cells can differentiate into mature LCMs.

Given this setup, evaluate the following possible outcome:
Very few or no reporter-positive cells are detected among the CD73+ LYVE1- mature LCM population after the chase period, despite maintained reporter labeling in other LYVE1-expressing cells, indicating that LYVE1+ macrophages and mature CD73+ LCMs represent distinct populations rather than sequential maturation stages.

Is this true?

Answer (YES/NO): NO